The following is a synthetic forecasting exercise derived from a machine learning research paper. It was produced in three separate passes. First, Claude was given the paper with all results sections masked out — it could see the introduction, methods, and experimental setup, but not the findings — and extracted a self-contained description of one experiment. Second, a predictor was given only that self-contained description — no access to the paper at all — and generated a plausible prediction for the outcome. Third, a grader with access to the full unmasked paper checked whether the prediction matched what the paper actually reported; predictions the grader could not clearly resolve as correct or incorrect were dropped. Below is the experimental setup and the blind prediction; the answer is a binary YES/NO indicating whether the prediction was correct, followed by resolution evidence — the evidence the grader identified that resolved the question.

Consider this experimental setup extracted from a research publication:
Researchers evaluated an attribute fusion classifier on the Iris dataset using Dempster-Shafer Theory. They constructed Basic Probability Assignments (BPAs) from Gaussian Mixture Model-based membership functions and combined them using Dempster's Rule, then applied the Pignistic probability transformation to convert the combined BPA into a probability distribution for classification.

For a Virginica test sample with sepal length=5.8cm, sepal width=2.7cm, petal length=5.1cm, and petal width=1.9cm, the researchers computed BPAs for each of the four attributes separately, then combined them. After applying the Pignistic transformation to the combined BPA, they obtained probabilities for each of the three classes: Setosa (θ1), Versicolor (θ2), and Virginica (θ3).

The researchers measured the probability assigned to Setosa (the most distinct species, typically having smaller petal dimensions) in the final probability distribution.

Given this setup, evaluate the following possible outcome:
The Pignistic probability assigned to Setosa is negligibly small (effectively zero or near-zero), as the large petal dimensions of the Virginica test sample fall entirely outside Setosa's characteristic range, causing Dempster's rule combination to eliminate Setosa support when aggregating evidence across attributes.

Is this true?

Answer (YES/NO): YES